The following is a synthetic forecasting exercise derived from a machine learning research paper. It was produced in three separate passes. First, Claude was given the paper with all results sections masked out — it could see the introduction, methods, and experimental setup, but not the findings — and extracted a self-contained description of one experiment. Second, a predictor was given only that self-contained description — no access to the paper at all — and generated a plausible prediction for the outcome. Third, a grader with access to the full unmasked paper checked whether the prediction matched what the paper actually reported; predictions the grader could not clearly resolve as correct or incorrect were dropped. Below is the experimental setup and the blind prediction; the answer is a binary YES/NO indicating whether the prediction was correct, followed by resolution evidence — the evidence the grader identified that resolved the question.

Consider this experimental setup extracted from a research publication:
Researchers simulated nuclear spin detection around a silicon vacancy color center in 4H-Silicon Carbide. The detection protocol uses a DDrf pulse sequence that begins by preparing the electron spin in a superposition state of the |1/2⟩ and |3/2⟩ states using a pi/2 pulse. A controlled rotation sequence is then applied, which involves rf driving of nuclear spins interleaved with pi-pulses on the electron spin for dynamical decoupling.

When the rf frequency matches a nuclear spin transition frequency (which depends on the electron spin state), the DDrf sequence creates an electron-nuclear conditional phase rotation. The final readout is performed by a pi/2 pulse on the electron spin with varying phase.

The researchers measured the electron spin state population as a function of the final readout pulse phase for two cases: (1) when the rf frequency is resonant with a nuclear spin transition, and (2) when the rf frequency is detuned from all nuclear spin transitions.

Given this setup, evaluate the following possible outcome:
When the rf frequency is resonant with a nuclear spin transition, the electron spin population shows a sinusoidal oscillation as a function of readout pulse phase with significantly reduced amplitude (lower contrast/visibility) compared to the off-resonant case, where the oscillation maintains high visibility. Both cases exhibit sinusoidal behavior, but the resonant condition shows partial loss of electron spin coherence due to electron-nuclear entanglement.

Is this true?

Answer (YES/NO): YES